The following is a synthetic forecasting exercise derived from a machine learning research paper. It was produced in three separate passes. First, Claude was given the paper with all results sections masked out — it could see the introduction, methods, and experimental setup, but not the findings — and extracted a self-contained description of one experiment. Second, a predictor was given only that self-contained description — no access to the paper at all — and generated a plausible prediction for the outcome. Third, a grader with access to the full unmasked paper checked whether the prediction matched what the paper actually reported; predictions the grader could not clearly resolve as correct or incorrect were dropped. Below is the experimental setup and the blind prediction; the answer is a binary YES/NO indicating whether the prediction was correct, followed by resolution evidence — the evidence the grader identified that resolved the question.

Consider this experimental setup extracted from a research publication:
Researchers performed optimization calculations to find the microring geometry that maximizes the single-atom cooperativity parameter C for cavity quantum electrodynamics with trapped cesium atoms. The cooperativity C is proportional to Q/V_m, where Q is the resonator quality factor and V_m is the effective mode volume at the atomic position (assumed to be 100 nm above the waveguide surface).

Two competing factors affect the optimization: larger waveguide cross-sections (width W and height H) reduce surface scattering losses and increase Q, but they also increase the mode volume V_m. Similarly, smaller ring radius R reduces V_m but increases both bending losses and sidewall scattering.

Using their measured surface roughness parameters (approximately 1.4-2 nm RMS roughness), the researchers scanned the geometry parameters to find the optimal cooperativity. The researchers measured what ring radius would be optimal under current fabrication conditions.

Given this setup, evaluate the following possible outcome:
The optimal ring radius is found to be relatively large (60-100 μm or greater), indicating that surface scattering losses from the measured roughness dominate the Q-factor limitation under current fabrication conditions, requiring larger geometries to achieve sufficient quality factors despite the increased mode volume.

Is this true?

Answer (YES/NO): NO